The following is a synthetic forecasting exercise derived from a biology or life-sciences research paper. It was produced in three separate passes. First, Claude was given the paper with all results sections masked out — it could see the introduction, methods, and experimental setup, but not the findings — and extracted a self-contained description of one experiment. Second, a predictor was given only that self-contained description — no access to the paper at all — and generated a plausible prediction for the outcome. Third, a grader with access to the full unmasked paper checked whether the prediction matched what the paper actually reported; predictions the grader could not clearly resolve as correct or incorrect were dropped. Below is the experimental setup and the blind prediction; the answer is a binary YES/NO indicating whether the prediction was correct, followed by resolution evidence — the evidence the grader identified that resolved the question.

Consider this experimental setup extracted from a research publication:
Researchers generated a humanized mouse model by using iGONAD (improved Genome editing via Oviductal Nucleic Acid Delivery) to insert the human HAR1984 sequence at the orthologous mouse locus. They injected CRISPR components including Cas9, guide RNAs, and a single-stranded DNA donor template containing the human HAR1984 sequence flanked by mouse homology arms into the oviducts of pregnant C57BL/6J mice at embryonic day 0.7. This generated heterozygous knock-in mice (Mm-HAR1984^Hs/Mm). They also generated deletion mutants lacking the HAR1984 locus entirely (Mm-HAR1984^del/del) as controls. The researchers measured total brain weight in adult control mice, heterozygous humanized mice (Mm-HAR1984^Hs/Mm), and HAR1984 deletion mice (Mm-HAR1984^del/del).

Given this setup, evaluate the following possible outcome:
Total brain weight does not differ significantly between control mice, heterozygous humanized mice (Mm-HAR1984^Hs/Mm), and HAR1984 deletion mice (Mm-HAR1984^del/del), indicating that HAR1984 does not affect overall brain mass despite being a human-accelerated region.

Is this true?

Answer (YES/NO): NO